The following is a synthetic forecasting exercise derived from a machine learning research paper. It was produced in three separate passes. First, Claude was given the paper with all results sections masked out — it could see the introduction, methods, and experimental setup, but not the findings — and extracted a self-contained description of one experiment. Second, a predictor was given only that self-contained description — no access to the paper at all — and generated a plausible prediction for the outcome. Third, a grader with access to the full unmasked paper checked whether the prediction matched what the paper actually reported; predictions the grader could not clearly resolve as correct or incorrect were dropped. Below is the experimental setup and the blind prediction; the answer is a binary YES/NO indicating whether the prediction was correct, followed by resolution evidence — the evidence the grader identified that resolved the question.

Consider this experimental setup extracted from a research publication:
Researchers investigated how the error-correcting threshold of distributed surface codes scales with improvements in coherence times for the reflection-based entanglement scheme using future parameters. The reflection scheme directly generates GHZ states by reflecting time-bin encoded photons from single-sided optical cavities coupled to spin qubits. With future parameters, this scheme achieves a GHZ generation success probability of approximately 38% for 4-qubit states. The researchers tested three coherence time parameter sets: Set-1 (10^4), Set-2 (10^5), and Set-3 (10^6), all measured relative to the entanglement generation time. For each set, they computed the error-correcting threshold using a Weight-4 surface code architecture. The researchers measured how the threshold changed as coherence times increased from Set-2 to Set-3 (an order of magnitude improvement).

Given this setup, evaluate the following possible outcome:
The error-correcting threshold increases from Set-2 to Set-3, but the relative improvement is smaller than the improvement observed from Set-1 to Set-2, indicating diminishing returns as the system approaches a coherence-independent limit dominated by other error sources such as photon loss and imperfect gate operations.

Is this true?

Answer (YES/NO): YES